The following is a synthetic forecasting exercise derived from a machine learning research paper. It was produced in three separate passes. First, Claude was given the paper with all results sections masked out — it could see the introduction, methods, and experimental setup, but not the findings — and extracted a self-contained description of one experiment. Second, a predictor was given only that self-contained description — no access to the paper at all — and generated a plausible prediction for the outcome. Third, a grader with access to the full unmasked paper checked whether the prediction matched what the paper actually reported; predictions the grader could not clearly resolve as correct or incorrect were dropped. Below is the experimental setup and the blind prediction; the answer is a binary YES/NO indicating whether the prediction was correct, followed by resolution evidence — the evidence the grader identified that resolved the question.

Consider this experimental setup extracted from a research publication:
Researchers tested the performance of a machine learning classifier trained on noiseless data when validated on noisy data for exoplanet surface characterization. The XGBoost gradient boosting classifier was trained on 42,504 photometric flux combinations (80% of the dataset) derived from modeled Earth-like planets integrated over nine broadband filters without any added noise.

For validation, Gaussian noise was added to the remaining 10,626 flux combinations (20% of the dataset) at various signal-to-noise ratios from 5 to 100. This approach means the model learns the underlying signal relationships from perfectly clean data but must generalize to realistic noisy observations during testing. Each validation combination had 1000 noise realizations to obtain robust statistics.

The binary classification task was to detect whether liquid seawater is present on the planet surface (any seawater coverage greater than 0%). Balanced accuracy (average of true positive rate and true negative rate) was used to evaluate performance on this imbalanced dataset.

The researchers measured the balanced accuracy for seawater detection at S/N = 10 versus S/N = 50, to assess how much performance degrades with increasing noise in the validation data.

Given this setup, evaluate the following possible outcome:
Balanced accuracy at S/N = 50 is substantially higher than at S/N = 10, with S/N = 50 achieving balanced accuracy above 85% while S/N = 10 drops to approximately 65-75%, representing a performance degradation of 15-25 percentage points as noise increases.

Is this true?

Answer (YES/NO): NO